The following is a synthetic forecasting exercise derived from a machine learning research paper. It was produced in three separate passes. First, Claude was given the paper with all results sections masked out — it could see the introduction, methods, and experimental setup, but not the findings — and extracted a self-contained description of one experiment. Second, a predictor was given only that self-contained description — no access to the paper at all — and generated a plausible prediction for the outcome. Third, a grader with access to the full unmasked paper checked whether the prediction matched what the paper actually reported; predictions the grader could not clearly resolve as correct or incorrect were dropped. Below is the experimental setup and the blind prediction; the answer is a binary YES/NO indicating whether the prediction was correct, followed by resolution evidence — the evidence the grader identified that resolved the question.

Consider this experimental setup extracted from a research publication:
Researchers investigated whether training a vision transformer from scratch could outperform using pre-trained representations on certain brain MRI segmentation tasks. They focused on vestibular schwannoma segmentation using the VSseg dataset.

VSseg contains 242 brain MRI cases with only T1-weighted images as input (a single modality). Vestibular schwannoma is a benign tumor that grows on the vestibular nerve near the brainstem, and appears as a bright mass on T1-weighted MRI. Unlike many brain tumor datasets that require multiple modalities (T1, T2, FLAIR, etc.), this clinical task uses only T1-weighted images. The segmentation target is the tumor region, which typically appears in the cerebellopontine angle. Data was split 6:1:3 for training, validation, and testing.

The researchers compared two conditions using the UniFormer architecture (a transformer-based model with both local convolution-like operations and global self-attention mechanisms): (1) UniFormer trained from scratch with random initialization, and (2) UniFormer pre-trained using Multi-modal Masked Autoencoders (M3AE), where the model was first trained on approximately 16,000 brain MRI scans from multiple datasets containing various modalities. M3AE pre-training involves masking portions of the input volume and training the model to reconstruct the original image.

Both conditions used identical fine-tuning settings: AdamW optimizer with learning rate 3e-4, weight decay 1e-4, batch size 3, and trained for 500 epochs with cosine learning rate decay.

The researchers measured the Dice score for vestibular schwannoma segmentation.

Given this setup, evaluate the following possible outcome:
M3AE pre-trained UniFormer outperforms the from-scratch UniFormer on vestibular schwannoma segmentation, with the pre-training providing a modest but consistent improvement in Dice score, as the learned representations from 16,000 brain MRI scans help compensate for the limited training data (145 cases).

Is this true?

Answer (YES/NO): NO